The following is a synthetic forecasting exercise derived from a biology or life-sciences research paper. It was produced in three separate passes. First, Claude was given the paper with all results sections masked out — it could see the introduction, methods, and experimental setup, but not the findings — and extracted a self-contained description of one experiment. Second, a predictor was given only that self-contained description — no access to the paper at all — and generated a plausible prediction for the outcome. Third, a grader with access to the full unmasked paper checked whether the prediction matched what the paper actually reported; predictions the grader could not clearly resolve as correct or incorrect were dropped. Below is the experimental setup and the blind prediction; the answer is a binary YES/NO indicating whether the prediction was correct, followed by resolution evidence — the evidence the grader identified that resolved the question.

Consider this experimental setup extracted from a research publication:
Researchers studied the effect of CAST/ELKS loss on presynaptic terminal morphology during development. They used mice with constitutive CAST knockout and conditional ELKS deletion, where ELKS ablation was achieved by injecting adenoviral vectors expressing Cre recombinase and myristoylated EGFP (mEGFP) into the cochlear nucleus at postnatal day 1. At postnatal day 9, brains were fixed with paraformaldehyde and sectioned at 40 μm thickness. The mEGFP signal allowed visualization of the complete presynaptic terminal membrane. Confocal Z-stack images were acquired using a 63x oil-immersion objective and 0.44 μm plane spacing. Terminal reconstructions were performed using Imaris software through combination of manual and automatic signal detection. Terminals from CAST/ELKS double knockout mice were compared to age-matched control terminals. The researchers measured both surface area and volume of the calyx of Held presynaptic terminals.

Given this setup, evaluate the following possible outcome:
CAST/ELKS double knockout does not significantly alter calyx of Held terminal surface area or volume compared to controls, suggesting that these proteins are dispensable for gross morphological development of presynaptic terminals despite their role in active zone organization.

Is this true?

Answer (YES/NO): NO